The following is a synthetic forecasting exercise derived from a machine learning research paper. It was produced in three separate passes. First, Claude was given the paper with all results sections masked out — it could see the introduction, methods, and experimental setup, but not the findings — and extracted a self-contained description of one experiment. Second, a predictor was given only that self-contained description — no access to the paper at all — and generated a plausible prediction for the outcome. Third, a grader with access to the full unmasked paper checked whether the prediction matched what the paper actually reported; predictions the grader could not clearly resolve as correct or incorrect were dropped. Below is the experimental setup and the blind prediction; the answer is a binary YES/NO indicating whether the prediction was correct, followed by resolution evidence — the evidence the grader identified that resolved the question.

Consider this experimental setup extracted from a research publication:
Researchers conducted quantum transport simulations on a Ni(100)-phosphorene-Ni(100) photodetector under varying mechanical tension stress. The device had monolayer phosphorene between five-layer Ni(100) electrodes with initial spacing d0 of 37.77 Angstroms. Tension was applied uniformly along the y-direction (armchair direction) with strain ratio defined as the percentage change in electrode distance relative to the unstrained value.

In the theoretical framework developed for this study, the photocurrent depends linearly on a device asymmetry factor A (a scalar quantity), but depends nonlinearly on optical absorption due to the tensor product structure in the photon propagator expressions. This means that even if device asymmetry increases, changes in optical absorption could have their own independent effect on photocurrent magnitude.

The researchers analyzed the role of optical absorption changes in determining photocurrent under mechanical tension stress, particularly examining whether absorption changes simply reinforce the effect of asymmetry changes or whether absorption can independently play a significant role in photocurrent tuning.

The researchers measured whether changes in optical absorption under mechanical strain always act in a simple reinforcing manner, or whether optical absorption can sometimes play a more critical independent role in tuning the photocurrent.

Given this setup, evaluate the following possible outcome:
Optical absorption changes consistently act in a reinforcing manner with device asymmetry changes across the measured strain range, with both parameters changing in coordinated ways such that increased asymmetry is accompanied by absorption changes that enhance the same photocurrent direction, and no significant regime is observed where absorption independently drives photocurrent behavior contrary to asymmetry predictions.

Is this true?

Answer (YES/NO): NO